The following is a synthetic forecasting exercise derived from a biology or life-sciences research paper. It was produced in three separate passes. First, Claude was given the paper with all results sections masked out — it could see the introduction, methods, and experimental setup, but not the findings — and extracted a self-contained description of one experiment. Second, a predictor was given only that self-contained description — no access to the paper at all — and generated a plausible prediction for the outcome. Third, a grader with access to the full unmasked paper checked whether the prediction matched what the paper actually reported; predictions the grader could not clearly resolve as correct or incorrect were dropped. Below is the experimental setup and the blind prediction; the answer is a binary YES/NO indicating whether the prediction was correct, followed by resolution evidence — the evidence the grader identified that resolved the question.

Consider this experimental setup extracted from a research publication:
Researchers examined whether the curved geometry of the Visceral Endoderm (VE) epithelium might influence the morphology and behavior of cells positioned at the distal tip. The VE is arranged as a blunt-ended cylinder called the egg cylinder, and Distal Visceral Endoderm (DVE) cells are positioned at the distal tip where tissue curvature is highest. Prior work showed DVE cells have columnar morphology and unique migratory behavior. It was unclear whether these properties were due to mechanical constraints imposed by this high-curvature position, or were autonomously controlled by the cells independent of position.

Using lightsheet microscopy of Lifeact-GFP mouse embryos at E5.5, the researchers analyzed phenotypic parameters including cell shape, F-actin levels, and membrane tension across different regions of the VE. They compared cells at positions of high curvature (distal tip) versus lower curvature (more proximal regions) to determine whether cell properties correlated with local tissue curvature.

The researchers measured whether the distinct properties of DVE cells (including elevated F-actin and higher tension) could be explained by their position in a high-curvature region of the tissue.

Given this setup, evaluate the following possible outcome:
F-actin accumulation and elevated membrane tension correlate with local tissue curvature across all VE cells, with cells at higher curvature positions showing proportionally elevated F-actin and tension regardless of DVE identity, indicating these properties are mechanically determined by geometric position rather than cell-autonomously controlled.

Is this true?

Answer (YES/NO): NO